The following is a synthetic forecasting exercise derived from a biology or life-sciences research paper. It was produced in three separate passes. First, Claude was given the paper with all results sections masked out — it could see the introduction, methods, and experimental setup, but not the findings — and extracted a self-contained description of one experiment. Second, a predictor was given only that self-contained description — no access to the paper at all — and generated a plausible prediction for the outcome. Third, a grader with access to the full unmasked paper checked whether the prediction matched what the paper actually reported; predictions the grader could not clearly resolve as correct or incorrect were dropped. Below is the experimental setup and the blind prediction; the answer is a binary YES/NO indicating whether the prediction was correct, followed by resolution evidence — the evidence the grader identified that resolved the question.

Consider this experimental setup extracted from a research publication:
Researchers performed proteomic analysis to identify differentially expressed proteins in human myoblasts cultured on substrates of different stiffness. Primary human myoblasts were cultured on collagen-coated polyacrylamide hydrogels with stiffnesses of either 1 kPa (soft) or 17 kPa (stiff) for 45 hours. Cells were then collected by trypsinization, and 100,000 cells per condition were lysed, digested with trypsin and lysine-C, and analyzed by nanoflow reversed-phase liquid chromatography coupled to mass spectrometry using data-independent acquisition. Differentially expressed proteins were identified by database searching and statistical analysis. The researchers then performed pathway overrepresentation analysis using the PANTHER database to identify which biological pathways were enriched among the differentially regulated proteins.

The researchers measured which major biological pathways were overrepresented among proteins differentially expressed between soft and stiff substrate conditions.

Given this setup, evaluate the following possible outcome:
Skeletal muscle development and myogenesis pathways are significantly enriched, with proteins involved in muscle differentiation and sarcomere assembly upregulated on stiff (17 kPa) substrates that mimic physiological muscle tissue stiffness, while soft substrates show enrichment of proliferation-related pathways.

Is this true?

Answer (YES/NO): NO